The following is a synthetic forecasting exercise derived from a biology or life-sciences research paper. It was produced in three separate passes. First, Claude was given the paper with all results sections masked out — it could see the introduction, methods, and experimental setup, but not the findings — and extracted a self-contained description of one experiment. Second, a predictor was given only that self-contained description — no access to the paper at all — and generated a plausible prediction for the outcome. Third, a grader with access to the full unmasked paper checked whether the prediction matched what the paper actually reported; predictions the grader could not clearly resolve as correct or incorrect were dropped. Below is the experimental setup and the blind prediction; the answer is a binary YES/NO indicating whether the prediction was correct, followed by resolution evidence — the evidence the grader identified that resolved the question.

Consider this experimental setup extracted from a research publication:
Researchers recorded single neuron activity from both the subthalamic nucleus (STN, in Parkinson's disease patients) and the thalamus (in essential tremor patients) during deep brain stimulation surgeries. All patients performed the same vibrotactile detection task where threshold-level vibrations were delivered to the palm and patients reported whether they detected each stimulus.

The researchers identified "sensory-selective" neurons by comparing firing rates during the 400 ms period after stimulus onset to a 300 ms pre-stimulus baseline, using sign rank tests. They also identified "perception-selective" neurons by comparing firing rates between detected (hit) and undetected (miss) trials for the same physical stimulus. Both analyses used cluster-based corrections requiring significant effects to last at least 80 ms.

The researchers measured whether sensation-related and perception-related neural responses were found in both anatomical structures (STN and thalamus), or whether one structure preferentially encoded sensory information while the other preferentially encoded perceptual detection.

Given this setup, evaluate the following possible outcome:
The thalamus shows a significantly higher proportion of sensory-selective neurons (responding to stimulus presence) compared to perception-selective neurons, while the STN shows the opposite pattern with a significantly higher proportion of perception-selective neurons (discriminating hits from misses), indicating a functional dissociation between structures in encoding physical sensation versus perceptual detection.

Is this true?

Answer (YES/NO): NO